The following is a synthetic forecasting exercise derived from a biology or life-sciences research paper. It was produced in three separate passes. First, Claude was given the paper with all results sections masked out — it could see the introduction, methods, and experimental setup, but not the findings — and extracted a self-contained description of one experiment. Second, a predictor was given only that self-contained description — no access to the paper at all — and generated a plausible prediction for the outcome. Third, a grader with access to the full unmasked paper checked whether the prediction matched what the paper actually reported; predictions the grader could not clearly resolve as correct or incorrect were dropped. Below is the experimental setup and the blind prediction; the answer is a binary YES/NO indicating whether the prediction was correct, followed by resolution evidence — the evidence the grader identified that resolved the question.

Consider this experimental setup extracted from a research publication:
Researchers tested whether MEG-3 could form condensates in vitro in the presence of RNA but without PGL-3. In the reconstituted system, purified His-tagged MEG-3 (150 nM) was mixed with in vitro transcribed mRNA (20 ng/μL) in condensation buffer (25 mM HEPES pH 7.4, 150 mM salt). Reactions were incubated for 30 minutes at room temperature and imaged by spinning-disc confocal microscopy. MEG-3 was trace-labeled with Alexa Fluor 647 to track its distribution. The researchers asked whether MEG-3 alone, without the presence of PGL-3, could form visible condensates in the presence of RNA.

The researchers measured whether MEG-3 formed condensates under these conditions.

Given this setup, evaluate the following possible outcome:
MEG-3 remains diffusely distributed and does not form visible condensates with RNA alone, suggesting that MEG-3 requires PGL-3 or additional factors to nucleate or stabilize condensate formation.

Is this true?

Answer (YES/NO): NO